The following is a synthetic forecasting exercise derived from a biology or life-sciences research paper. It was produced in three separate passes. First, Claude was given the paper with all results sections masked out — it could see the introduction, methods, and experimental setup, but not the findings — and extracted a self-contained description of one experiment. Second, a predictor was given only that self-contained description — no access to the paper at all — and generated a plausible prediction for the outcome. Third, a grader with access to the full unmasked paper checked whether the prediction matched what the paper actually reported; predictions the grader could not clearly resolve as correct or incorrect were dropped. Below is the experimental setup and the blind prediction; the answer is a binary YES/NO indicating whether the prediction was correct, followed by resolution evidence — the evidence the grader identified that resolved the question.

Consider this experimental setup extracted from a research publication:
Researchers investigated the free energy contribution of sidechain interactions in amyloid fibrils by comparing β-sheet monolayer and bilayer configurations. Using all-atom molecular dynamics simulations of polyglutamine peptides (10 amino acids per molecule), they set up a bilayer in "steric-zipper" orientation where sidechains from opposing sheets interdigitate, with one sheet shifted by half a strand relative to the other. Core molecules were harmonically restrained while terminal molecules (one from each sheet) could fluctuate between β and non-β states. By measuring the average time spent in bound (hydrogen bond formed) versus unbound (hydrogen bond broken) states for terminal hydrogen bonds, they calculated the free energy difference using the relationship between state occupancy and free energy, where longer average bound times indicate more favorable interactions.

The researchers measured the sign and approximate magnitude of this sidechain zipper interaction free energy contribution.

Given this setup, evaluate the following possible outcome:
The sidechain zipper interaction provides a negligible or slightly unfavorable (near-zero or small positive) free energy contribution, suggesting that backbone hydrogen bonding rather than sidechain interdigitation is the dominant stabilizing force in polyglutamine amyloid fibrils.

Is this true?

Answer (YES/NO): NO